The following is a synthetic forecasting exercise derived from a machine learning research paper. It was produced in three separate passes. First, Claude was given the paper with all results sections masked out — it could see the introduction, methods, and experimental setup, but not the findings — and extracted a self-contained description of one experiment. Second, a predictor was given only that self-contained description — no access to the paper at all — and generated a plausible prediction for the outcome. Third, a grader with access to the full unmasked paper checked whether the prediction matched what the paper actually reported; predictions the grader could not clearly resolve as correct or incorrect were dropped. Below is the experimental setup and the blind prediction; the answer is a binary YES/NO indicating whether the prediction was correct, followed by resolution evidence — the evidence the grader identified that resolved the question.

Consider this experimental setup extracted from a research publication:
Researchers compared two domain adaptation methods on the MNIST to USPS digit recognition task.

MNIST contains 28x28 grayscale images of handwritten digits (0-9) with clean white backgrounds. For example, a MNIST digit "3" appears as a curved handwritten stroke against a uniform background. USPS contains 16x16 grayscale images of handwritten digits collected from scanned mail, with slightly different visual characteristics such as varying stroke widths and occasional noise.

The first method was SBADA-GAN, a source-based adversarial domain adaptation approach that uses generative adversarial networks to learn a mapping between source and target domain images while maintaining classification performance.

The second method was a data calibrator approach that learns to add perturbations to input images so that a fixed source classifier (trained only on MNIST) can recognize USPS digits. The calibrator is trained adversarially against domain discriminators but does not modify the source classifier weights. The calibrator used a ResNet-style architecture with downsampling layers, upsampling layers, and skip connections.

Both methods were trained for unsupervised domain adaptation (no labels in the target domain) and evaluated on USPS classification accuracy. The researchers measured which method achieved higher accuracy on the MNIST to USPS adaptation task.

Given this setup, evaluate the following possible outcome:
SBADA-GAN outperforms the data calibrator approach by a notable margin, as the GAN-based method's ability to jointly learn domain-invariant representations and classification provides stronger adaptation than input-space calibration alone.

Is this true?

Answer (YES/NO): YES